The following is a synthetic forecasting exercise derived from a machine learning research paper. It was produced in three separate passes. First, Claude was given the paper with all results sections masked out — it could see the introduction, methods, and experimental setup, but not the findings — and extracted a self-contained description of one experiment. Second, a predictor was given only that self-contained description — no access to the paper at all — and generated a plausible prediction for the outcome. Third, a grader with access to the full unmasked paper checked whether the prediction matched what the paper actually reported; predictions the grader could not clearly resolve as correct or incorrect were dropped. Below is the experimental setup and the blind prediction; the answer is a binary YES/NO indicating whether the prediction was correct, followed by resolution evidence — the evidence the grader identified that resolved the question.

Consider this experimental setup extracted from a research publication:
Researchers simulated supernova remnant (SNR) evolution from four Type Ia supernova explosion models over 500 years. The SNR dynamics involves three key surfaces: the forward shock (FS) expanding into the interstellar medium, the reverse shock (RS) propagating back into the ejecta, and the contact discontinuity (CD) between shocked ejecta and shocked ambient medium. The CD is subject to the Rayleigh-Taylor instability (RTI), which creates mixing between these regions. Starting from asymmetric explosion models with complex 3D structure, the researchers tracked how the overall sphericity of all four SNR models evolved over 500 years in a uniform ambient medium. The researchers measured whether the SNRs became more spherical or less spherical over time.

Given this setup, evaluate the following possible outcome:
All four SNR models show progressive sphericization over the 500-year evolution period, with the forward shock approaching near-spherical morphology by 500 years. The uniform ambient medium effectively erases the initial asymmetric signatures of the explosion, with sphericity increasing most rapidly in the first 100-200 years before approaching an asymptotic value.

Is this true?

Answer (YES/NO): NO